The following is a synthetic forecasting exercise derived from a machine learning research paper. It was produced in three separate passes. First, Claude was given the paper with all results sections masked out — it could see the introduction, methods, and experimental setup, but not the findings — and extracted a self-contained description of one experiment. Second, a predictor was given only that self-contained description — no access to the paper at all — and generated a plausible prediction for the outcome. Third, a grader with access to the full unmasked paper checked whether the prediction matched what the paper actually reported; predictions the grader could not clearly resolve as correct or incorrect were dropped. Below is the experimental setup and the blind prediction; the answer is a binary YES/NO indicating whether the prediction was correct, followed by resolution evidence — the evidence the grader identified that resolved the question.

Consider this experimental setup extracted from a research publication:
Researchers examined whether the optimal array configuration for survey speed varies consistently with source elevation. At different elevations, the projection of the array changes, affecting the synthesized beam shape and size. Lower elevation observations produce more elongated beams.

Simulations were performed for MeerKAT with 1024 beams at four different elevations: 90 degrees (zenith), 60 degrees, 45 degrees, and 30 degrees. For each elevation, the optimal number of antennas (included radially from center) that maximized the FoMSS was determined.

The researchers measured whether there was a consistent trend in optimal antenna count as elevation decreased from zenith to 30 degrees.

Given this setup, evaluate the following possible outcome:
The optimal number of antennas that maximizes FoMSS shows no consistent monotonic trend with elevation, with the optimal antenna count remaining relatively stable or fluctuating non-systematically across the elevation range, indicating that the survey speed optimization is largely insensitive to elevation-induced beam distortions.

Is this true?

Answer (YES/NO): NO